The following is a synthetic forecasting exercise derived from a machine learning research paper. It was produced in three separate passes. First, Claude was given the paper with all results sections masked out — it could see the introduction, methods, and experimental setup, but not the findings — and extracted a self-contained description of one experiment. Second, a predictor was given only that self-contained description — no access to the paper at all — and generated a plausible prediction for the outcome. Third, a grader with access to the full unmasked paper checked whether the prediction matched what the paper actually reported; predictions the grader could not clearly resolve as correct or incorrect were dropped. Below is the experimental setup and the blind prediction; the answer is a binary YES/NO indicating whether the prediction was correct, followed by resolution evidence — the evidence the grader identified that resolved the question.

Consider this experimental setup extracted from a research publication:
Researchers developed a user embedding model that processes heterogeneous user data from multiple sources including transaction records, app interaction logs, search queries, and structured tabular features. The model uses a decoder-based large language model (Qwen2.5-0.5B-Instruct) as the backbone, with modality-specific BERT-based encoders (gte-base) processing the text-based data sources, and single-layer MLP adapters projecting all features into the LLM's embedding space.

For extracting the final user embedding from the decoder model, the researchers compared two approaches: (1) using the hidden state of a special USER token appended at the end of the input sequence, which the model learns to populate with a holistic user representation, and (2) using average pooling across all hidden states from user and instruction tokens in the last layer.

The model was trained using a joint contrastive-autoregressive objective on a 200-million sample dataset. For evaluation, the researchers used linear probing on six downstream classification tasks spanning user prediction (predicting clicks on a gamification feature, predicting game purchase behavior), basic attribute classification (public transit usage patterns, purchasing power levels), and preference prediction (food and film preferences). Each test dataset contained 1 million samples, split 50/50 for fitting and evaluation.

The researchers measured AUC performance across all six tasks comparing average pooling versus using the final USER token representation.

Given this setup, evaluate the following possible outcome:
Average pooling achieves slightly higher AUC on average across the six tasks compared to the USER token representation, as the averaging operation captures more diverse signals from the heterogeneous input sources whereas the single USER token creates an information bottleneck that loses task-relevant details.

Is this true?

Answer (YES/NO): NO